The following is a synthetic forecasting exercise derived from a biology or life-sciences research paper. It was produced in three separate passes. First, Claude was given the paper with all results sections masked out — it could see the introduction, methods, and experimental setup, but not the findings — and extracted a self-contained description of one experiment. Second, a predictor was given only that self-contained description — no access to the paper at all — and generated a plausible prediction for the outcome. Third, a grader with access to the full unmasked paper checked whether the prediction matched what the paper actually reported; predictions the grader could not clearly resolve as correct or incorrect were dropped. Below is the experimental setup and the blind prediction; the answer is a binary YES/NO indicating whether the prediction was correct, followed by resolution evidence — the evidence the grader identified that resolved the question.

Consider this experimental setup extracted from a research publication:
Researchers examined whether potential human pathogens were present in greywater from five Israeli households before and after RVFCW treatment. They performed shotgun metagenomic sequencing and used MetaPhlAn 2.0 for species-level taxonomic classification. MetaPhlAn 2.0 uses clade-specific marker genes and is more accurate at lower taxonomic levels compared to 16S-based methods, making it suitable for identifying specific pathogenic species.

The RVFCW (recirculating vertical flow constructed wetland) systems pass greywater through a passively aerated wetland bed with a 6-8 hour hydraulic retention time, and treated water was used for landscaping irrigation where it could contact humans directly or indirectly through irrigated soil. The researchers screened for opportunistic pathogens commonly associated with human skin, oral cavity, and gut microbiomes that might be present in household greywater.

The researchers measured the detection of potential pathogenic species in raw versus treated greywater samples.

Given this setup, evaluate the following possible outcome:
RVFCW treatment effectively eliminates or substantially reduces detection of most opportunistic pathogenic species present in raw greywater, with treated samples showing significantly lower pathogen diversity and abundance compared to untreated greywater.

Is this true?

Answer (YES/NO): NO